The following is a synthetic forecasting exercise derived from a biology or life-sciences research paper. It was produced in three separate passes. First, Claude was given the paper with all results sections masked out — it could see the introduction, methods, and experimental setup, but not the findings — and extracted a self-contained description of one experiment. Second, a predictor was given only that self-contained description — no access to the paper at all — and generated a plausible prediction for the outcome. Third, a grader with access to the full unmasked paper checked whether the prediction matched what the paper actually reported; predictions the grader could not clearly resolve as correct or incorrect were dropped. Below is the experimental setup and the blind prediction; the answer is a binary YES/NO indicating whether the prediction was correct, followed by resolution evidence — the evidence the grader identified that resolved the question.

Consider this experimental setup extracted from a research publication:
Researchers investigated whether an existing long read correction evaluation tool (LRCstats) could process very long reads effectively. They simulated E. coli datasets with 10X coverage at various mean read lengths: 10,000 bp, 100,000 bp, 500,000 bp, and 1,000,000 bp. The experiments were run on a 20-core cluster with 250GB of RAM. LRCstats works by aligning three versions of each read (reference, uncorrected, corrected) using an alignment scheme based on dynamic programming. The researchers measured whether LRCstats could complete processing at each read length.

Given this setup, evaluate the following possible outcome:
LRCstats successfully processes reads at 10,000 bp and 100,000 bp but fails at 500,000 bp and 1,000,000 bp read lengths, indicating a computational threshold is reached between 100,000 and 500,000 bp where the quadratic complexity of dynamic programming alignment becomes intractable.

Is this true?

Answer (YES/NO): NO